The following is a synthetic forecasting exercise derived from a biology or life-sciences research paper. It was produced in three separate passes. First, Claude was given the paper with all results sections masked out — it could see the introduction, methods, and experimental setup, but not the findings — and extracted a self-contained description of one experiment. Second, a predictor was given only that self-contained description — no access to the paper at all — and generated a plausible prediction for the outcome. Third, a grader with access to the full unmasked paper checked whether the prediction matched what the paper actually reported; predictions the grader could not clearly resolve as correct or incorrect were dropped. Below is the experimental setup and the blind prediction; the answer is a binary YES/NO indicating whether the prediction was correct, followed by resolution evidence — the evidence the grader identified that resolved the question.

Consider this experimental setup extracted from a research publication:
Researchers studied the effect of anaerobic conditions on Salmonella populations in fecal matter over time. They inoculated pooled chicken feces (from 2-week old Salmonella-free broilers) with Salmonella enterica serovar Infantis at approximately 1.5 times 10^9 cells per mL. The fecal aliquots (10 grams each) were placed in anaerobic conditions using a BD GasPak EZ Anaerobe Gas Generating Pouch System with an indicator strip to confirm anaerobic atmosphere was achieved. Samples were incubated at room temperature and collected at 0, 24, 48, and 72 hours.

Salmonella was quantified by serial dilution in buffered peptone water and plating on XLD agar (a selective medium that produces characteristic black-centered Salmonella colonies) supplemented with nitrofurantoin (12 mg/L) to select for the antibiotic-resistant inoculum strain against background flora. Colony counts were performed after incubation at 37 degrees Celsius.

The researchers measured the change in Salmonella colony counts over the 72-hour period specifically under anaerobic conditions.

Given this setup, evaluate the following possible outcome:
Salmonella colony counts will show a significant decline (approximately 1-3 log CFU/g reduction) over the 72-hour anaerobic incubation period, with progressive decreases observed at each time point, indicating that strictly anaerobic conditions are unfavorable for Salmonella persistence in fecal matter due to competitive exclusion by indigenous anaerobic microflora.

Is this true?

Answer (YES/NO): NO